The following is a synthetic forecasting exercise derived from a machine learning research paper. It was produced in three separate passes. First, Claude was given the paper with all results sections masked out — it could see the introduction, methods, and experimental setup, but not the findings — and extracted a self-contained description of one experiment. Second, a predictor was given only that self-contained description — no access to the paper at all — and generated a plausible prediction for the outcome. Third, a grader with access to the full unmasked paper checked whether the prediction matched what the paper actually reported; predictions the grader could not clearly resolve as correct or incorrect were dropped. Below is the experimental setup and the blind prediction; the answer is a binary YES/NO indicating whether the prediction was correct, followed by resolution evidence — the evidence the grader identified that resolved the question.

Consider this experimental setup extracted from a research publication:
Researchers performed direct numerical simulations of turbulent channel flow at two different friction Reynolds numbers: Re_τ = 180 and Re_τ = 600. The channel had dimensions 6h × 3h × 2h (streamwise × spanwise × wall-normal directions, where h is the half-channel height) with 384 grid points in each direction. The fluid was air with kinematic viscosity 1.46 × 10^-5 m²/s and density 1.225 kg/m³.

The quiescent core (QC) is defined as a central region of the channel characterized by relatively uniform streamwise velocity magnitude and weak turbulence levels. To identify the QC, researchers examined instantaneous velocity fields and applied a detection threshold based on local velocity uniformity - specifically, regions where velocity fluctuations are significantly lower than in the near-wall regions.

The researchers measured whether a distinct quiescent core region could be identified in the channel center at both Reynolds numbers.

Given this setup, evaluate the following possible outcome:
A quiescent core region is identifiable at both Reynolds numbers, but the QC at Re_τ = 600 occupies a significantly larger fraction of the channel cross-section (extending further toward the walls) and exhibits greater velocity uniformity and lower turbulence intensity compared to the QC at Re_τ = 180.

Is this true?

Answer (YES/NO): NO